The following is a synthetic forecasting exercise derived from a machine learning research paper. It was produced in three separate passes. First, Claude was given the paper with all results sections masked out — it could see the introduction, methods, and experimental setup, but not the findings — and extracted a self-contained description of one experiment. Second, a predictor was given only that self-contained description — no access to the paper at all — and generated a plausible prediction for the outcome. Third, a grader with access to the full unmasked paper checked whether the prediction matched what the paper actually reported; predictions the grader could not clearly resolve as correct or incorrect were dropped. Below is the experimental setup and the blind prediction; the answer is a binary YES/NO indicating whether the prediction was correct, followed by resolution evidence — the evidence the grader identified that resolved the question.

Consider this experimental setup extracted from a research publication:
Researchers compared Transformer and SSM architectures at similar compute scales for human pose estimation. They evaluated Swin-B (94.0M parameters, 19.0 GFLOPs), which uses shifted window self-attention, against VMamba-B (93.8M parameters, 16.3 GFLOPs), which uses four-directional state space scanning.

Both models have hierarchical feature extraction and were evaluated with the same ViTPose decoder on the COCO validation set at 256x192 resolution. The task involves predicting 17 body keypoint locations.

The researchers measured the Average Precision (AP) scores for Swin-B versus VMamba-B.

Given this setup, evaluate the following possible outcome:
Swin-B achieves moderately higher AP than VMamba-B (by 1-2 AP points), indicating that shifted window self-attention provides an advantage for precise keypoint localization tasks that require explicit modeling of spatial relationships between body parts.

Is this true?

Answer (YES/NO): NO